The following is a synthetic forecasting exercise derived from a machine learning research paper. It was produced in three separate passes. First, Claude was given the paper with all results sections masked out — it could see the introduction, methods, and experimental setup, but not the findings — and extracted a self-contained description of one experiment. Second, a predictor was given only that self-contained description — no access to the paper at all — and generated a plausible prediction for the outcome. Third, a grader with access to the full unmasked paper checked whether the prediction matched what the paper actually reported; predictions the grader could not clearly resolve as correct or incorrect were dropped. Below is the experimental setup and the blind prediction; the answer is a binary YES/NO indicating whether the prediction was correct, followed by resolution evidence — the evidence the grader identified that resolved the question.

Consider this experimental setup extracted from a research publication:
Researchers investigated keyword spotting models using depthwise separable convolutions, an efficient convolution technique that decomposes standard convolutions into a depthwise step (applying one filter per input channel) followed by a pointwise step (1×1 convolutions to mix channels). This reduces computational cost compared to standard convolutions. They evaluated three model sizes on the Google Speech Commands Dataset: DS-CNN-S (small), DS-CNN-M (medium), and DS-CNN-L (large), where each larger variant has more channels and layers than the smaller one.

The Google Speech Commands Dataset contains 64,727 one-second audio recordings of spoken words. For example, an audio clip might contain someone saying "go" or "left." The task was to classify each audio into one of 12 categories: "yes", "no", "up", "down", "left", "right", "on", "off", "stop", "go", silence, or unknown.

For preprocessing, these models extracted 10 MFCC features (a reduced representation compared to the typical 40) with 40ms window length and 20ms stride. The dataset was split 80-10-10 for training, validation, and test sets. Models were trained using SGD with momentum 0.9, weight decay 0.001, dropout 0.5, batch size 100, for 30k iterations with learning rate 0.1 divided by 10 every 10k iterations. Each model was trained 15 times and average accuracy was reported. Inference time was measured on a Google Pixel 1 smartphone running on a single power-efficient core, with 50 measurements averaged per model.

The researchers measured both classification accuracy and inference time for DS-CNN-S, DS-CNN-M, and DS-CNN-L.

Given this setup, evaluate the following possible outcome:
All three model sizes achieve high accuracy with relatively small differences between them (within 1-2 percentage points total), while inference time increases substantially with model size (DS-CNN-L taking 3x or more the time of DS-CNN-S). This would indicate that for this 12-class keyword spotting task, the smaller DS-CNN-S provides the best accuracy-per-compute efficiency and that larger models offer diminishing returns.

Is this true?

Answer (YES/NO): YES